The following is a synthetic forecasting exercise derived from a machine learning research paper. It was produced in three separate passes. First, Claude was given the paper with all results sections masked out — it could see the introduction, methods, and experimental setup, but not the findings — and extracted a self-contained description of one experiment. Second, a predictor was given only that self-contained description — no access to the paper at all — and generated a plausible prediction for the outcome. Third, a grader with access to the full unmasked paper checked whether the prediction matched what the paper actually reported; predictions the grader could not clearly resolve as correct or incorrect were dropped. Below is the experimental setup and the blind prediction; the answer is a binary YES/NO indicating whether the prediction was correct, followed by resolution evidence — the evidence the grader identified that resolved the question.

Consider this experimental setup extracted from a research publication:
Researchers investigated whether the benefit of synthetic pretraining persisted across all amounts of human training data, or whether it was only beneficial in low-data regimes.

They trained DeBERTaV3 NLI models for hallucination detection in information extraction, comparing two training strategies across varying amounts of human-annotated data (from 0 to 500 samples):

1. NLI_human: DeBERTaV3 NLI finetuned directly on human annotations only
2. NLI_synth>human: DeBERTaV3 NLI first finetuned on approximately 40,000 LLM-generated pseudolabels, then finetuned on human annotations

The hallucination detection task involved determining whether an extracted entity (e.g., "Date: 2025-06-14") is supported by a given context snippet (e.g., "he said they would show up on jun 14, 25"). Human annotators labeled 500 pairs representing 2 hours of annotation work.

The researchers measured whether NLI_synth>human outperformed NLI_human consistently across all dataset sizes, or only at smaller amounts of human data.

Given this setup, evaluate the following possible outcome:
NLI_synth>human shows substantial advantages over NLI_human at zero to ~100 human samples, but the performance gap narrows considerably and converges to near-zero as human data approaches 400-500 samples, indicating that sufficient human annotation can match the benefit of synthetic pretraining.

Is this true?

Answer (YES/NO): NO